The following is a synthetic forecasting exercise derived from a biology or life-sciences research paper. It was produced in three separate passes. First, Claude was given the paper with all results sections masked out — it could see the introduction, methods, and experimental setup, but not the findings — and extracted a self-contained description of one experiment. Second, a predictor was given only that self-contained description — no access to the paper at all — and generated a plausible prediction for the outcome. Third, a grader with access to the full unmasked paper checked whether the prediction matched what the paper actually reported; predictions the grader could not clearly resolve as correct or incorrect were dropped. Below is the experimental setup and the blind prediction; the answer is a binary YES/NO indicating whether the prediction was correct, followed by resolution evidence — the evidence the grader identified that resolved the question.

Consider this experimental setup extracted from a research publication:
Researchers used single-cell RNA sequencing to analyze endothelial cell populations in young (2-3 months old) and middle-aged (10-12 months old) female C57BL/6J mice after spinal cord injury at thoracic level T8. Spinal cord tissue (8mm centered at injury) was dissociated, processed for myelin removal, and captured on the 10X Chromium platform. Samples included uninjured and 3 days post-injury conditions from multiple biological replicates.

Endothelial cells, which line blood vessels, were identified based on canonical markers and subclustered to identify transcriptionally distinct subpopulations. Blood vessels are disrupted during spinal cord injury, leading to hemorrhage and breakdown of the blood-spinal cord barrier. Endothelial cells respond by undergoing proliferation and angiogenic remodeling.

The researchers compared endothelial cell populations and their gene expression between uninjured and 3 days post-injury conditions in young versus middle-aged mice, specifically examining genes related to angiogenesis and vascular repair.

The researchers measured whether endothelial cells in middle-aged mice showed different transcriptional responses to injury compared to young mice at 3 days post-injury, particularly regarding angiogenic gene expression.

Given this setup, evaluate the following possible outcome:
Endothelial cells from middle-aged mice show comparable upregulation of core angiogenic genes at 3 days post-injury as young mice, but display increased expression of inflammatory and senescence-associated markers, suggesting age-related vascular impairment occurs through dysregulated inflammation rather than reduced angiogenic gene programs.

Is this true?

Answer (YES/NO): NO